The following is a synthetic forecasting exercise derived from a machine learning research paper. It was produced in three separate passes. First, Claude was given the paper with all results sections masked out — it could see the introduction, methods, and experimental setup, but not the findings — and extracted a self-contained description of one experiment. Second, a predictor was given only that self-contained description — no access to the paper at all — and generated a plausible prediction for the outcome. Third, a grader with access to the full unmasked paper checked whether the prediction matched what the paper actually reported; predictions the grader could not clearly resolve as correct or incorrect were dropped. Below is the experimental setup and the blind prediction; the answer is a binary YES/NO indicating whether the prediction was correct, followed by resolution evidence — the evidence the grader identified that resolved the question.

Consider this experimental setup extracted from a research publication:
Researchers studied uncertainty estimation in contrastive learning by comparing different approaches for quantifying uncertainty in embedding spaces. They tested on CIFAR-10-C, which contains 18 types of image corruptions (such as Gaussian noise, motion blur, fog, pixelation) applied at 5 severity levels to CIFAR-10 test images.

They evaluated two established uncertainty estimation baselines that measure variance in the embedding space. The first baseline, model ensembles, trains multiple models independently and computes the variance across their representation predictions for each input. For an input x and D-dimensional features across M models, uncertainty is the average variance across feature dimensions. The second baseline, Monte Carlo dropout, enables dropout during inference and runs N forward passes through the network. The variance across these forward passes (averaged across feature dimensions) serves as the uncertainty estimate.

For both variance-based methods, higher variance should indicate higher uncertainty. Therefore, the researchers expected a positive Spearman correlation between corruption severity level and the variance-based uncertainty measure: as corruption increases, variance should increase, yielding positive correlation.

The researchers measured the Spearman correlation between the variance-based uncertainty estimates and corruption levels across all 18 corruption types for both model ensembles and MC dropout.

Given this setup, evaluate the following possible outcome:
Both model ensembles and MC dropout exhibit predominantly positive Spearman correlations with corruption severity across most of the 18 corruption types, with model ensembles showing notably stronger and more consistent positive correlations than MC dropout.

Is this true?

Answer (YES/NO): NO